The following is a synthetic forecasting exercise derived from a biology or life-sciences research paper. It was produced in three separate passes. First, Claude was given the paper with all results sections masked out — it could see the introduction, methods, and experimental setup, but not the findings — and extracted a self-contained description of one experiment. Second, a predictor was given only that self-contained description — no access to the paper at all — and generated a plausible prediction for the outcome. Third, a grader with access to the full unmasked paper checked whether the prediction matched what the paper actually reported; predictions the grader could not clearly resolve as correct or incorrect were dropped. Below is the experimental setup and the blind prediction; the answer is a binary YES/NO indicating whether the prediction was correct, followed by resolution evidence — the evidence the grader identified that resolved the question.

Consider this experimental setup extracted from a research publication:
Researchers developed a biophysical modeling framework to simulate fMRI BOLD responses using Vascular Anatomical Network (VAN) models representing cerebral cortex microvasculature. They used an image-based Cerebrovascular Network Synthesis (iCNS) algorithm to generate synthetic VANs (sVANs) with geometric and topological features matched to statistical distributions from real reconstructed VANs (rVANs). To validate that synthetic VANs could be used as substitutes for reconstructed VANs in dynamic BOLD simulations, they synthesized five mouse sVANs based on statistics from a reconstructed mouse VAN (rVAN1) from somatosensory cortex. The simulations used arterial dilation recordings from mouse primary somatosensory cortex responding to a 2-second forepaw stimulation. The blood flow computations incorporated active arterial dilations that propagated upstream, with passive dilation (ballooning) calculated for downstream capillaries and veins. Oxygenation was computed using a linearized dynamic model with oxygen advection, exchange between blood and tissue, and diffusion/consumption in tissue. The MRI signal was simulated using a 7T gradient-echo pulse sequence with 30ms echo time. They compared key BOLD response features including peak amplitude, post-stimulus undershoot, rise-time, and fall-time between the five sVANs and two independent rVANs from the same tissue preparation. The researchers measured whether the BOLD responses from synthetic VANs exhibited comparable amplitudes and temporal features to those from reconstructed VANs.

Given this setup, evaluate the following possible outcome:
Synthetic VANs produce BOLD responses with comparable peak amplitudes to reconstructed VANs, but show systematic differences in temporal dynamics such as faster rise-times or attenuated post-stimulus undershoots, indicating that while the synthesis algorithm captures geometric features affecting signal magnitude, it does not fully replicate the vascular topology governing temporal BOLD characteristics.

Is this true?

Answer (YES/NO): NO